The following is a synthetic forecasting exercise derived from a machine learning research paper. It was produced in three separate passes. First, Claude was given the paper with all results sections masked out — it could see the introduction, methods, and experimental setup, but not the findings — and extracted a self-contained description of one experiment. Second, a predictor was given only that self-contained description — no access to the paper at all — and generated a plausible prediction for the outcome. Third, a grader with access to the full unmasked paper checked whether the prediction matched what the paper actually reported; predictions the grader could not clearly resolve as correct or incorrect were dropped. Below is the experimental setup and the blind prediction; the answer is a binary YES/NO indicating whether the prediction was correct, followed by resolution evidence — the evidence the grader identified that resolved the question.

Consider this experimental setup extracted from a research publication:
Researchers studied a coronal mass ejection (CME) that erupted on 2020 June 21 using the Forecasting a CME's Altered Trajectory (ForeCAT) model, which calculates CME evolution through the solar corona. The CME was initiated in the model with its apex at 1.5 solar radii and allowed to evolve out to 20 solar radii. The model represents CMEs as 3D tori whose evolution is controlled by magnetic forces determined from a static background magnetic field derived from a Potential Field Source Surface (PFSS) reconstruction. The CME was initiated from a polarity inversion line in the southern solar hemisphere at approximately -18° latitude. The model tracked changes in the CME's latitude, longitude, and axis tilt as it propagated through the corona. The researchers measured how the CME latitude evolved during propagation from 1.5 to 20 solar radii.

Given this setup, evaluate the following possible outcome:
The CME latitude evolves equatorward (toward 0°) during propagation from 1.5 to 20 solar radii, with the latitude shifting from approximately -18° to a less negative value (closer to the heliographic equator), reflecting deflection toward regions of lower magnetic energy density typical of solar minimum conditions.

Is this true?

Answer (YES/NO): YES